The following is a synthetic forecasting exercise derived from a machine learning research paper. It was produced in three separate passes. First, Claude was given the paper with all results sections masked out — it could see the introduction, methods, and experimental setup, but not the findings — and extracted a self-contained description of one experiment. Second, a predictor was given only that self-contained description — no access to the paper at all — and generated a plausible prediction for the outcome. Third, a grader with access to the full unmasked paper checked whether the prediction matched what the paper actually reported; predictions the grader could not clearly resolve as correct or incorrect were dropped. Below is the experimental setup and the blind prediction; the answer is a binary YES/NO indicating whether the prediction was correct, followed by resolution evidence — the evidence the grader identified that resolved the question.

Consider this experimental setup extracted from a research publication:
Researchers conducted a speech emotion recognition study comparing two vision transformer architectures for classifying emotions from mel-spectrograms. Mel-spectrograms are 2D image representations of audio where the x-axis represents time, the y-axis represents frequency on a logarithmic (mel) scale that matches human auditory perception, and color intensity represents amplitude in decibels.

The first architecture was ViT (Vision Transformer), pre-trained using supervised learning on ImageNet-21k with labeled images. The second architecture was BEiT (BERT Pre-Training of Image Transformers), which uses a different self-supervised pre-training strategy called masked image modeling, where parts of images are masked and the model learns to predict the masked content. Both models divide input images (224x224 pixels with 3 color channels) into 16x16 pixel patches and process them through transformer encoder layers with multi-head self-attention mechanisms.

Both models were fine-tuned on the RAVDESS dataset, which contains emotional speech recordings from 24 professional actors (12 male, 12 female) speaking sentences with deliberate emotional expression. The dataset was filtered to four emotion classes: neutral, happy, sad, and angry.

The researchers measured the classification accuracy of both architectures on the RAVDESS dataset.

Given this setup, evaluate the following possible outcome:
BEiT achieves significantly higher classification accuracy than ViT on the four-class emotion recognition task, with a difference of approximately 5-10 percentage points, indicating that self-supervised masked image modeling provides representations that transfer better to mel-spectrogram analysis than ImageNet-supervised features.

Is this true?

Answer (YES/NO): NO